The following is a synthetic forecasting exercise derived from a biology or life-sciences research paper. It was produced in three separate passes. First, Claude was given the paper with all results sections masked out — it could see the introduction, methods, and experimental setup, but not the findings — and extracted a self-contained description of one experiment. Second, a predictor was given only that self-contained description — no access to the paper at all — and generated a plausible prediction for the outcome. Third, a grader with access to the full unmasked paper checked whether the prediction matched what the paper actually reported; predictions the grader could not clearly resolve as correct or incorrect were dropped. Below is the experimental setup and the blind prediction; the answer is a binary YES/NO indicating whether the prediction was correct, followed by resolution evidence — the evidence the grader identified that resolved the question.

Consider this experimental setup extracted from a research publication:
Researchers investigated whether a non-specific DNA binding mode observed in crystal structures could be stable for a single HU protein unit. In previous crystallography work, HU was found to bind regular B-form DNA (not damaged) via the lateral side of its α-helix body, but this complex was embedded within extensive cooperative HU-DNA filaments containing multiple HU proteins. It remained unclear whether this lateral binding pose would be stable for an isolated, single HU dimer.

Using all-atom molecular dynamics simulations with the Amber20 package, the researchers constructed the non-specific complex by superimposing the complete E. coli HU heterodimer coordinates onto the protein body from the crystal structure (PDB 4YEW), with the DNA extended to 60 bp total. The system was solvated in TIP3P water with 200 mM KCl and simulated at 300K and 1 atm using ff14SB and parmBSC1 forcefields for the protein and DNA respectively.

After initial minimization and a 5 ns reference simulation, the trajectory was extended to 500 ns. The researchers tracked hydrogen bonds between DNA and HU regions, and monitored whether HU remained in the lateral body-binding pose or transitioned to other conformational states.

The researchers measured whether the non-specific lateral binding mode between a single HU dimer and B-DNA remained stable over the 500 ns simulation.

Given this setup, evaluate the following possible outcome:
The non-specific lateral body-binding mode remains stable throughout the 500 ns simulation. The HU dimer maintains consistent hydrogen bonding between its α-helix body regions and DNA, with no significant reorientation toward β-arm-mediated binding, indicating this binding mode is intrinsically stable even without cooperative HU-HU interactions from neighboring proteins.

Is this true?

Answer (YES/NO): NO